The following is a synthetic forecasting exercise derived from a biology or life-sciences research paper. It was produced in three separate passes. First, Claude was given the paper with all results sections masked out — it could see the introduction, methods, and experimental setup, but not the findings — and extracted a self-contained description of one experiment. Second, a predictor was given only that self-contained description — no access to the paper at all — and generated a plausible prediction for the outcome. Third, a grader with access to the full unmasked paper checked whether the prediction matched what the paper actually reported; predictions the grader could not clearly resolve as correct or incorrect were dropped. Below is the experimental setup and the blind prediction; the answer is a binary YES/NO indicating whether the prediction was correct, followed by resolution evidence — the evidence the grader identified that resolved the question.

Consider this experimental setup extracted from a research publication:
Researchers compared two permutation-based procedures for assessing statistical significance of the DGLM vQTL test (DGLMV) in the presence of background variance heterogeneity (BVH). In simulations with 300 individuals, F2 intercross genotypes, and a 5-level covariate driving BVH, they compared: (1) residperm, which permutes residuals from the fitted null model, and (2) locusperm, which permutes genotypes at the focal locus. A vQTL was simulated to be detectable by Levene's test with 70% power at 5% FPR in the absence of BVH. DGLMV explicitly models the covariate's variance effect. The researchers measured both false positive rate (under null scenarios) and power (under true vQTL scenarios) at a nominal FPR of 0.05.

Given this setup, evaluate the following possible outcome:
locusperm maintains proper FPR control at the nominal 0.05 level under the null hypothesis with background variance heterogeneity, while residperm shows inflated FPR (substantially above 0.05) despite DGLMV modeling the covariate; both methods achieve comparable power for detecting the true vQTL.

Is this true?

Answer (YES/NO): NO